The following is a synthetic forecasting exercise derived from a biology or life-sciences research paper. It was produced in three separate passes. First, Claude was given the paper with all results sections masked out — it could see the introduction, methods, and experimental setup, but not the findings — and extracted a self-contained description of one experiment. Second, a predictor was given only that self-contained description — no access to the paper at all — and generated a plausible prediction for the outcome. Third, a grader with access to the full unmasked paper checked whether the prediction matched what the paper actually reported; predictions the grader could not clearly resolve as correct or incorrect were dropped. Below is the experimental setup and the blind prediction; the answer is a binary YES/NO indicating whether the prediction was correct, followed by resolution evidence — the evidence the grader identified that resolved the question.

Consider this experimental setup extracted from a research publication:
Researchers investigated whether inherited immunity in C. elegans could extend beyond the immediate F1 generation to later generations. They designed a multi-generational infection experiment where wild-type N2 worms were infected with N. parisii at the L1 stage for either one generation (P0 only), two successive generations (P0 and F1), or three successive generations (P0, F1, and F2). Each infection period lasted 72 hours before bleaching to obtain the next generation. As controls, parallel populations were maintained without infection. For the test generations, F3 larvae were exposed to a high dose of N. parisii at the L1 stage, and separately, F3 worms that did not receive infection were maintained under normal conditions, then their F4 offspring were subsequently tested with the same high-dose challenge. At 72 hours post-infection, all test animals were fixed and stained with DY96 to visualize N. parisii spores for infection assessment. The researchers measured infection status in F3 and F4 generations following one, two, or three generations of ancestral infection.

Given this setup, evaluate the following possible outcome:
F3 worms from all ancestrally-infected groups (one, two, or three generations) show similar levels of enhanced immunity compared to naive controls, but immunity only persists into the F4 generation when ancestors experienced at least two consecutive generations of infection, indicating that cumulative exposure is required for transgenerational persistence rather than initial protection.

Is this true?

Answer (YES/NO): NO